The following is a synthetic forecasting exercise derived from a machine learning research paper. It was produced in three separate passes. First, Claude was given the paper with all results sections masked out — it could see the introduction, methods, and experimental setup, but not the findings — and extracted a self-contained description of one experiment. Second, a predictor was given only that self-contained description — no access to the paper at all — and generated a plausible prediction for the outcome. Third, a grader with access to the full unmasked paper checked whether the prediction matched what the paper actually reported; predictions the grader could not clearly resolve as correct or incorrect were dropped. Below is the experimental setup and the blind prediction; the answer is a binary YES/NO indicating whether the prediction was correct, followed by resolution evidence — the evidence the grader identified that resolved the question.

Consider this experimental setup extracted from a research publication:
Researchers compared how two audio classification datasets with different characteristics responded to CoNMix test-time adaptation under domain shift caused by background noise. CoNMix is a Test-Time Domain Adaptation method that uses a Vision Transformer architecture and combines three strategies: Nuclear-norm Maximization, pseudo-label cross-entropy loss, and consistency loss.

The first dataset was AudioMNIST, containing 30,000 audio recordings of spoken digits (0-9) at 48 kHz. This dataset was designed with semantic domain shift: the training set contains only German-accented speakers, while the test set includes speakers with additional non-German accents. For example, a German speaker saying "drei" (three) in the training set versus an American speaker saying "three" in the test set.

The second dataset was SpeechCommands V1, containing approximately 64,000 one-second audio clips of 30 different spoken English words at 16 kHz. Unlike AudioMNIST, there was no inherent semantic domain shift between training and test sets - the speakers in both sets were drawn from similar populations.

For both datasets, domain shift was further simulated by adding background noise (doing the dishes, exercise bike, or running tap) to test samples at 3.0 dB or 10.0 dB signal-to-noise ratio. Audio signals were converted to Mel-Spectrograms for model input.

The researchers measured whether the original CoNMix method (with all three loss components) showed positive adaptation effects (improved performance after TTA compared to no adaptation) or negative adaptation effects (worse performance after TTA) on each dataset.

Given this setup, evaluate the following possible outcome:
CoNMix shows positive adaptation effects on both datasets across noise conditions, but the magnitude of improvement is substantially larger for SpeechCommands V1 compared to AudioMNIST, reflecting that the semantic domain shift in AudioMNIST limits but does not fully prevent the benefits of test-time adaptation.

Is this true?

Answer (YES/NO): NO